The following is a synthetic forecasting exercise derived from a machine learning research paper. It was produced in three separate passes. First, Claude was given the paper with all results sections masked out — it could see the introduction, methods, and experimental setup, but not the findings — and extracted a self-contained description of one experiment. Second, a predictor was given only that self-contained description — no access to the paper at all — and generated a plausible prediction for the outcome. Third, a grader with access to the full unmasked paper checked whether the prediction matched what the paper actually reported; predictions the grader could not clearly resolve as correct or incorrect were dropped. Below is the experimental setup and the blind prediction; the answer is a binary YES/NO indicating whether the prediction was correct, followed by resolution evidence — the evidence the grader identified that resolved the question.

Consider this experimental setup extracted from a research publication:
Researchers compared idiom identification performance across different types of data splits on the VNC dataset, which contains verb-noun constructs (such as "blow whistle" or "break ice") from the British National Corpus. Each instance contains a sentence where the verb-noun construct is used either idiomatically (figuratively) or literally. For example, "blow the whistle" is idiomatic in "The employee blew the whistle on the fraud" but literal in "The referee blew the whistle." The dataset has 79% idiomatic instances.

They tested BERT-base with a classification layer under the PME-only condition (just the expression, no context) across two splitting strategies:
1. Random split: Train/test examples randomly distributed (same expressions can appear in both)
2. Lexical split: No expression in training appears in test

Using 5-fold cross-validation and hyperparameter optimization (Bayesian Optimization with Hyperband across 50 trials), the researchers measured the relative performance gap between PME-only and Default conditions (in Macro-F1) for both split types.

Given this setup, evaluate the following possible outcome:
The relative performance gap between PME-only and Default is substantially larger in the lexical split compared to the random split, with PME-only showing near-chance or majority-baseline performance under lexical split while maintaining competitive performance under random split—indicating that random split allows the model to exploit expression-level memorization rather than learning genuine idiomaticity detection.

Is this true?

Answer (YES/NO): NO